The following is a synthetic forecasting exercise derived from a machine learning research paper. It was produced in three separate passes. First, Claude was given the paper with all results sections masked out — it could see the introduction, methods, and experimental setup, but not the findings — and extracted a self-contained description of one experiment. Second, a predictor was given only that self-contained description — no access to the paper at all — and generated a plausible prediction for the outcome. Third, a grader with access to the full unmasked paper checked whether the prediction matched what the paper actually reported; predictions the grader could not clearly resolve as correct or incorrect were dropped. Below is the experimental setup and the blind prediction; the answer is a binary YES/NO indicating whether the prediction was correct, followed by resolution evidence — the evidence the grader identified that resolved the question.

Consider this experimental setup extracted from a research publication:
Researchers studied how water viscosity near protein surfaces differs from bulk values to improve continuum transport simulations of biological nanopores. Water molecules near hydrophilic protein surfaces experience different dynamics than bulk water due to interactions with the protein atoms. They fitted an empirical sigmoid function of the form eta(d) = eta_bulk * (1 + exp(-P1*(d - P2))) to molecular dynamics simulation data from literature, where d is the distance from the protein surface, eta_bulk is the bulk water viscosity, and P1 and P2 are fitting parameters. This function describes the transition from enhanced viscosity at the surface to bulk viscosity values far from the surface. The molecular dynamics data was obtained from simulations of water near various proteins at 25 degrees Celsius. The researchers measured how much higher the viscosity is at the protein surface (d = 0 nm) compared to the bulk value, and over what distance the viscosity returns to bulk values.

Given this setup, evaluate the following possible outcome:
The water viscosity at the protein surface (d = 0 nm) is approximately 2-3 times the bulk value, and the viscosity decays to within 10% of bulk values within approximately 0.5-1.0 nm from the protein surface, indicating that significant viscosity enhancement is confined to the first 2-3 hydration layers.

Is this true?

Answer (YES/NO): YES